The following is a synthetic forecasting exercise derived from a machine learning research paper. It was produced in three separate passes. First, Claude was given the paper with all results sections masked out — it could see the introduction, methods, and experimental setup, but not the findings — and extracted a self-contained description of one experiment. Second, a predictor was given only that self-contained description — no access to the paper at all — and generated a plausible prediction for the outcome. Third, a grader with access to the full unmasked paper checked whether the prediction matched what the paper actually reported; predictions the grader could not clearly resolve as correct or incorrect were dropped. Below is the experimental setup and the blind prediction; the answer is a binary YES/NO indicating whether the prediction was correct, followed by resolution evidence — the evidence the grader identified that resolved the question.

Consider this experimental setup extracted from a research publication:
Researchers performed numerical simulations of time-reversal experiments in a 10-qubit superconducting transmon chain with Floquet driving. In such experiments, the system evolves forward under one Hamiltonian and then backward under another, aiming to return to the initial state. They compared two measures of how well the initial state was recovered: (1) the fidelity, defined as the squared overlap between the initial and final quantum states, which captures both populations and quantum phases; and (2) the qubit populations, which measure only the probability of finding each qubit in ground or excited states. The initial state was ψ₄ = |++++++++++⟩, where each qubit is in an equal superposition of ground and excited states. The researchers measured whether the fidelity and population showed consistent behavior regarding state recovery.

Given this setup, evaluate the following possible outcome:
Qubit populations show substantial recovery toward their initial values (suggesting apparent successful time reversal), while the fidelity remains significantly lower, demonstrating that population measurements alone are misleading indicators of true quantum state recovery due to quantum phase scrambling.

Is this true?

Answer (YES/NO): YES